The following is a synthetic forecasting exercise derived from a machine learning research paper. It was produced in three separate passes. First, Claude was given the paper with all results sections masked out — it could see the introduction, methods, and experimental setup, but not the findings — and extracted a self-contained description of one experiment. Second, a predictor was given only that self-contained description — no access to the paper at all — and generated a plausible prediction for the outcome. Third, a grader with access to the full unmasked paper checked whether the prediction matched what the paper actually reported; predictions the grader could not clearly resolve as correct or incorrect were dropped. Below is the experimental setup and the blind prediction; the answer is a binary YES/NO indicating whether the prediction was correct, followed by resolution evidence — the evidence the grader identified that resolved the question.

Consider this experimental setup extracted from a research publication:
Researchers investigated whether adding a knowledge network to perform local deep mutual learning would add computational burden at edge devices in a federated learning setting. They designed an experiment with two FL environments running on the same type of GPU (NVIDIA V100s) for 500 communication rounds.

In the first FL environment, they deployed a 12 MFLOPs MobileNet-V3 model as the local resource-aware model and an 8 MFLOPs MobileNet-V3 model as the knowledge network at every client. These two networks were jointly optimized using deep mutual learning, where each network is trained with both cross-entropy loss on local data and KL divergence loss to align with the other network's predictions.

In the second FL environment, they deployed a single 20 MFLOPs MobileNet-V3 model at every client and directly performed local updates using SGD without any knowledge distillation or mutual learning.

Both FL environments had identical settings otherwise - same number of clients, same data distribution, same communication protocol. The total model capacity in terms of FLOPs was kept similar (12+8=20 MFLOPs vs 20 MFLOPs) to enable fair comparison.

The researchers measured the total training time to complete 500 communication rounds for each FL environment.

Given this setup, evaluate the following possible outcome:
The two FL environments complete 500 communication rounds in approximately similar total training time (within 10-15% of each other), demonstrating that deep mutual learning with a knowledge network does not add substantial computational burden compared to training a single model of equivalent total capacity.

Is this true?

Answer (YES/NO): YES